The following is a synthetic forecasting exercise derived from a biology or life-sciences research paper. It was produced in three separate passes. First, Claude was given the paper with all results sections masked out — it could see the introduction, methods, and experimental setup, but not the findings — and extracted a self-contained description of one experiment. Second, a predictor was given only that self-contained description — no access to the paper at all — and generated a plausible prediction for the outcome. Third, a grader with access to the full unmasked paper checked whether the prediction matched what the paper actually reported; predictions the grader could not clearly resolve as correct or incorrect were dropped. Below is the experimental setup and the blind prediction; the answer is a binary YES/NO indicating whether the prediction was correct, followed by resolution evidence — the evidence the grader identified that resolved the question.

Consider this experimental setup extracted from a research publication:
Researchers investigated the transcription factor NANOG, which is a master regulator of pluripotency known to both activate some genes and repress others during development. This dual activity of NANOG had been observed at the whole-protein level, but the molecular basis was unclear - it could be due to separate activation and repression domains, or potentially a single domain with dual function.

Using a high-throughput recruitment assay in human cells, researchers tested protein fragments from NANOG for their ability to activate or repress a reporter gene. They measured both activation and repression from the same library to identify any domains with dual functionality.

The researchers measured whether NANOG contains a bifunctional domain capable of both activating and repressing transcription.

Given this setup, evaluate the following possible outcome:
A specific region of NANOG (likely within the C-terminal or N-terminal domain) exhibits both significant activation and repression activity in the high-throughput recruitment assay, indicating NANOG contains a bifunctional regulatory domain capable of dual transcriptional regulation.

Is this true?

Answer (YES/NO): NO